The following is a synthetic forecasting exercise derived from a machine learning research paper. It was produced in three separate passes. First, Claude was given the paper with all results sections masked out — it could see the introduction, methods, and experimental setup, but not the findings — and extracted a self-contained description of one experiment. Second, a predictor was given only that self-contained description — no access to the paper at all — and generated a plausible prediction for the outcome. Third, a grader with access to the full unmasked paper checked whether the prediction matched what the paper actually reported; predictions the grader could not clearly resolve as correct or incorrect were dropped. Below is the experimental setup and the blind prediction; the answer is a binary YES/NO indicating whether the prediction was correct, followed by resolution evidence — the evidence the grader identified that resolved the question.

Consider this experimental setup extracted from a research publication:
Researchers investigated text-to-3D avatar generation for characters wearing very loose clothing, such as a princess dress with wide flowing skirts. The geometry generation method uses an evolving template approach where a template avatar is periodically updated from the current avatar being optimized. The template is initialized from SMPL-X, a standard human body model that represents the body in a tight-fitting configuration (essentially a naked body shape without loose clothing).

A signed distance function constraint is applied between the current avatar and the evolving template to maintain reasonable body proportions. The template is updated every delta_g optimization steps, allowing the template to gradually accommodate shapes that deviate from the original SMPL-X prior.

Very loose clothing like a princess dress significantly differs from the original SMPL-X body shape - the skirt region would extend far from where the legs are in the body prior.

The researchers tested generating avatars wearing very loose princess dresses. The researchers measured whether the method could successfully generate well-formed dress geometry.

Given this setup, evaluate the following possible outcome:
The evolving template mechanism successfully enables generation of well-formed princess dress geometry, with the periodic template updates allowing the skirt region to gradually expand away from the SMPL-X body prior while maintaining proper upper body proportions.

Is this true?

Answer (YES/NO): NO